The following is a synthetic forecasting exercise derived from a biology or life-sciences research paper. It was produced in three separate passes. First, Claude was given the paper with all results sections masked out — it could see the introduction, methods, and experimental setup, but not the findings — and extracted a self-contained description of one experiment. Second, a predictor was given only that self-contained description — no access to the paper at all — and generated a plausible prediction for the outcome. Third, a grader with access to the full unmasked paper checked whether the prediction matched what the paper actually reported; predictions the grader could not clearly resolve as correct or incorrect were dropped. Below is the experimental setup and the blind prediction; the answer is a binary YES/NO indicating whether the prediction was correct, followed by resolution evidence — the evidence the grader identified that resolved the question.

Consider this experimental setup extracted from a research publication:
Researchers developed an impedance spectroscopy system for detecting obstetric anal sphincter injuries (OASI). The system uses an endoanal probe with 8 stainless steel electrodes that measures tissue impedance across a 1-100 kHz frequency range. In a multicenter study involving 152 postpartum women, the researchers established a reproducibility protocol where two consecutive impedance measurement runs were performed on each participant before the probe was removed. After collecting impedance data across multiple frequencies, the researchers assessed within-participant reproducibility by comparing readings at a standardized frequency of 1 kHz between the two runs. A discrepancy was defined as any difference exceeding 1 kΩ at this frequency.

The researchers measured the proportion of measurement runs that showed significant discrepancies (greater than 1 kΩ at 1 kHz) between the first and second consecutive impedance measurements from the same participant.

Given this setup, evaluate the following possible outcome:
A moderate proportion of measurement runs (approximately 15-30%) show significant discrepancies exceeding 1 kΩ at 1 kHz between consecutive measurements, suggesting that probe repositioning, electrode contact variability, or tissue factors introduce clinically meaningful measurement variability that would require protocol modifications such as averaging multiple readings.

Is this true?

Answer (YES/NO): NO